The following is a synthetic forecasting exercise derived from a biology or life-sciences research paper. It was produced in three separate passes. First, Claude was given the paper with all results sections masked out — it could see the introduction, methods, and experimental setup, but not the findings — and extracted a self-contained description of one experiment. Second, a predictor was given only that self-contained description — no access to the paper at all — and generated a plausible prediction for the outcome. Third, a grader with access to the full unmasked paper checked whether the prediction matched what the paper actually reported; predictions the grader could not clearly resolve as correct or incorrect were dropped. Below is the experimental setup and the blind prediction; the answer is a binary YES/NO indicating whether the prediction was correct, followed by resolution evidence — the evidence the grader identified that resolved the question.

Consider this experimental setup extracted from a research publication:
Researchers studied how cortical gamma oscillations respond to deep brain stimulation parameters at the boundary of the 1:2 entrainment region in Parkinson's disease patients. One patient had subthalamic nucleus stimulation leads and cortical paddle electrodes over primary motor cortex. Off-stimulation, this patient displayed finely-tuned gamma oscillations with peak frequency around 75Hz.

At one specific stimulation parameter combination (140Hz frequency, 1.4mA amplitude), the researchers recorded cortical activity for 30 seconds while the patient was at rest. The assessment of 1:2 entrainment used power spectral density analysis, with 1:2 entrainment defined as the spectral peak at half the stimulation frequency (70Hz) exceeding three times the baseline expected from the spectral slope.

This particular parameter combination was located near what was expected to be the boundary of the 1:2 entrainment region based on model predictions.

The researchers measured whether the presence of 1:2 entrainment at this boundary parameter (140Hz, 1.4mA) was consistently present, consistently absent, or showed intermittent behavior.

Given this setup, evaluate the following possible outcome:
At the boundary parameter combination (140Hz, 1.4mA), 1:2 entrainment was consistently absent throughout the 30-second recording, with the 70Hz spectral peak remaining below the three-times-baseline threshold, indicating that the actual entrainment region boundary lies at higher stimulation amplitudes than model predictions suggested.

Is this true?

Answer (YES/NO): NO